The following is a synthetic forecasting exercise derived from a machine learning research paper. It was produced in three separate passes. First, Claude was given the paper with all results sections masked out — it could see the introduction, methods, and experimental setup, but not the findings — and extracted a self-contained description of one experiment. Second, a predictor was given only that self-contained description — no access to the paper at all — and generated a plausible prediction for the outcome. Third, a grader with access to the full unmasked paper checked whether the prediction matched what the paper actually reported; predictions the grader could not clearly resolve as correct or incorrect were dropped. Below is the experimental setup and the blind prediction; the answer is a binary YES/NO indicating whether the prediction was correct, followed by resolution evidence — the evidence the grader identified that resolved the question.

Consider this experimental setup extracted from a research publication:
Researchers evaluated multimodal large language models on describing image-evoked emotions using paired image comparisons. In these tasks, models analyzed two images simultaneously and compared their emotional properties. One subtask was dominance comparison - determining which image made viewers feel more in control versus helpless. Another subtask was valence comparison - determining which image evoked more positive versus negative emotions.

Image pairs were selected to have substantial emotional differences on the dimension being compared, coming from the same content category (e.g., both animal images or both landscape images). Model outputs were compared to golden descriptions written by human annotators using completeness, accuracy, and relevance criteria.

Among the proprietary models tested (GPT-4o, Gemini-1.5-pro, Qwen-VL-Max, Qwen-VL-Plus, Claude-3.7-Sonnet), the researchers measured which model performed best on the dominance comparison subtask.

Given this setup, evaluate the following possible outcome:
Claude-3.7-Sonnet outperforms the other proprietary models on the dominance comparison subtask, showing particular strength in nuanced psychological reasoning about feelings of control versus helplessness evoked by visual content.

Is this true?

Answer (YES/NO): YES